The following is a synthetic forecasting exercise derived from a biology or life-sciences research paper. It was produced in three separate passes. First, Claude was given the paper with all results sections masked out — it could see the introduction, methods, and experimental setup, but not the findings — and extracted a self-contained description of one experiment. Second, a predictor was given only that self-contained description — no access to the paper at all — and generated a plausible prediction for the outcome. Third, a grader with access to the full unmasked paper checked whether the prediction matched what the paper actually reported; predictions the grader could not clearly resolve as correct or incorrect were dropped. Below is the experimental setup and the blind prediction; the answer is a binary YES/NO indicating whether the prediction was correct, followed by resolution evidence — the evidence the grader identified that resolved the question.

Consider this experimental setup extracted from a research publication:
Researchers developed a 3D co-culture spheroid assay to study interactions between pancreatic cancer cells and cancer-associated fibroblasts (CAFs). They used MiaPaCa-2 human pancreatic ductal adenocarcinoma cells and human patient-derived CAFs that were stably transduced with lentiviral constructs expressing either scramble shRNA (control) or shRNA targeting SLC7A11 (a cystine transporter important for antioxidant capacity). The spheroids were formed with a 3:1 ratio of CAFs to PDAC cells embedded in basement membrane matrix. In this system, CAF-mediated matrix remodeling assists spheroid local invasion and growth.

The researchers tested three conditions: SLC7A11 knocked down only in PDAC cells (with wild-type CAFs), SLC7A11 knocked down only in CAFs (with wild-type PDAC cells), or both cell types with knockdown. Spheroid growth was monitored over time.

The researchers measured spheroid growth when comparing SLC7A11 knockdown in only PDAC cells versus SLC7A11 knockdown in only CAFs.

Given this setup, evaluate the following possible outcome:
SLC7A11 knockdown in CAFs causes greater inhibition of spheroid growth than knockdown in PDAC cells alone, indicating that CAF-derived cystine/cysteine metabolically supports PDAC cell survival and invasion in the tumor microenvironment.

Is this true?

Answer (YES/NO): YES